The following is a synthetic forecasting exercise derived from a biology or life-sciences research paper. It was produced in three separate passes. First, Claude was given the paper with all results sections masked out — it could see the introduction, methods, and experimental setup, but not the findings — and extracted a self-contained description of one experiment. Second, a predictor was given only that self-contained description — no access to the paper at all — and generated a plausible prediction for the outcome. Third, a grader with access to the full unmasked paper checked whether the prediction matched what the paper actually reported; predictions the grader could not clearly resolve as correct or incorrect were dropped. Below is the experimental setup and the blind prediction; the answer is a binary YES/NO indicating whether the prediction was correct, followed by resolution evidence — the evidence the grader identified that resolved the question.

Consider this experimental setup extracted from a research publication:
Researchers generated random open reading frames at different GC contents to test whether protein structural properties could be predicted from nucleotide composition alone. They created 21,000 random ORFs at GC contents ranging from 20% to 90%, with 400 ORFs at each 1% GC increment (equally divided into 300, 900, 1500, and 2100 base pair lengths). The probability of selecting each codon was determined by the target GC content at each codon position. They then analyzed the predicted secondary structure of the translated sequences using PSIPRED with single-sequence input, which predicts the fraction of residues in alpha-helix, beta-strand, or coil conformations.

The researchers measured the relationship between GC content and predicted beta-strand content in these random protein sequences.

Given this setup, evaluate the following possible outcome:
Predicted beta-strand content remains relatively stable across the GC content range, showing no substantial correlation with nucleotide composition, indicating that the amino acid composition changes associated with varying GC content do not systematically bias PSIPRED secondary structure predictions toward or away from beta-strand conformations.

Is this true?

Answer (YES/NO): NO